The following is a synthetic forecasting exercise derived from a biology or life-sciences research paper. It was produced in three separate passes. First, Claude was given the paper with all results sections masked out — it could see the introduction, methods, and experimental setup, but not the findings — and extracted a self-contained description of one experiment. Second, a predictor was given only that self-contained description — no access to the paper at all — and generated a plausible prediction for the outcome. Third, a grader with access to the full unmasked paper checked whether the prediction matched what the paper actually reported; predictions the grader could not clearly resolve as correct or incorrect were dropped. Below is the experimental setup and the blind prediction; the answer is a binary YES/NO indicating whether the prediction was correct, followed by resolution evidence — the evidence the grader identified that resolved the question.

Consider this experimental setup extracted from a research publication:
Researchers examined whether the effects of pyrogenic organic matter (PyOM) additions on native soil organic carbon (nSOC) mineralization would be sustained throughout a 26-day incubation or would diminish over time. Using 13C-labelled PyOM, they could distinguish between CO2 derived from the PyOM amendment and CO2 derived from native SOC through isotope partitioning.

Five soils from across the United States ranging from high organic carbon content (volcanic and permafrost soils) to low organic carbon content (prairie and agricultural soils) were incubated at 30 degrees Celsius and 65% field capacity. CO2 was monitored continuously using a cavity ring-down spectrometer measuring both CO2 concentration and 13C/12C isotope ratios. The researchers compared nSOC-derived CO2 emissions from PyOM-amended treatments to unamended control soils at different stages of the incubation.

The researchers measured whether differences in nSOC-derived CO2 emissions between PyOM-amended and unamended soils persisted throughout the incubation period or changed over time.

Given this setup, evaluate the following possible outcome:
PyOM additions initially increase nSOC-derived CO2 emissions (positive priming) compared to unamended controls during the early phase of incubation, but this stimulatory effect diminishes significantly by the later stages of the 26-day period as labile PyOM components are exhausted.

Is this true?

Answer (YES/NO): NO